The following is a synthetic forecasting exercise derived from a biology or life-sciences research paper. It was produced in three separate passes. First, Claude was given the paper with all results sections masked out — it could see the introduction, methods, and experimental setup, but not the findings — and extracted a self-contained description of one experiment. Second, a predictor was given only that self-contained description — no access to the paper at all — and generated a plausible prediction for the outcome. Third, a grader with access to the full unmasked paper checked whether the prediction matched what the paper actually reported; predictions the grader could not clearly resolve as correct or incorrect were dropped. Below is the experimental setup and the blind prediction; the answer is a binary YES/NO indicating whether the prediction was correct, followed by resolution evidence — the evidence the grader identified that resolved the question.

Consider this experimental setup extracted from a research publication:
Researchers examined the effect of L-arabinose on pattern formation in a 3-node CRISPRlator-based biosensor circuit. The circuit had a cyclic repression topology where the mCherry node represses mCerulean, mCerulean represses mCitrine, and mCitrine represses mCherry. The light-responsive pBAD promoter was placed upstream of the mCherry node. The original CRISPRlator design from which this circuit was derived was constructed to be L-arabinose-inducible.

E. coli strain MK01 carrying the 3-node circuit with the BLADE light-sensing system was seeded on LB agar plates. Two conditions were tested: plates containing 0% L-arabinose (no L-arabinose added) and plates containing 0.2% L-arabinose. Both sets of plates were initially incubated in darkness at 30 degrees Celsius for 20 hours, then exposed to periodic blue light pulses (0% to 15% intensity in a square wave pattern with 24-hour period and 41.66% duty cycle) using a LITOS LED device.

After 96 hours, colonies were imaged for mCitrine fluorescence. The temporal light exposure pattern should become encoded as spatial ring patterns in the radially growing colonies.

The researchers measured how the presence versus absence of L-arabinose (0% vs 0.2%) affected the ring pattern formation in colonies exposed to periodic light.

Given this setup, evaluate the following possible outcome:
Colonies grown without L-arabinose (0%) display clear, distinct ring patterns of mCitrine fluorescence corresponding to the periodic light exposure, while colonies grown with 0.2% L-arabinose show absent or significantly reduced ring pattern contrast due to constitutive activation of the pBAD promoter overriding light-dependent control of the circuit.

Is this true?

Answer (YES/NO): NO